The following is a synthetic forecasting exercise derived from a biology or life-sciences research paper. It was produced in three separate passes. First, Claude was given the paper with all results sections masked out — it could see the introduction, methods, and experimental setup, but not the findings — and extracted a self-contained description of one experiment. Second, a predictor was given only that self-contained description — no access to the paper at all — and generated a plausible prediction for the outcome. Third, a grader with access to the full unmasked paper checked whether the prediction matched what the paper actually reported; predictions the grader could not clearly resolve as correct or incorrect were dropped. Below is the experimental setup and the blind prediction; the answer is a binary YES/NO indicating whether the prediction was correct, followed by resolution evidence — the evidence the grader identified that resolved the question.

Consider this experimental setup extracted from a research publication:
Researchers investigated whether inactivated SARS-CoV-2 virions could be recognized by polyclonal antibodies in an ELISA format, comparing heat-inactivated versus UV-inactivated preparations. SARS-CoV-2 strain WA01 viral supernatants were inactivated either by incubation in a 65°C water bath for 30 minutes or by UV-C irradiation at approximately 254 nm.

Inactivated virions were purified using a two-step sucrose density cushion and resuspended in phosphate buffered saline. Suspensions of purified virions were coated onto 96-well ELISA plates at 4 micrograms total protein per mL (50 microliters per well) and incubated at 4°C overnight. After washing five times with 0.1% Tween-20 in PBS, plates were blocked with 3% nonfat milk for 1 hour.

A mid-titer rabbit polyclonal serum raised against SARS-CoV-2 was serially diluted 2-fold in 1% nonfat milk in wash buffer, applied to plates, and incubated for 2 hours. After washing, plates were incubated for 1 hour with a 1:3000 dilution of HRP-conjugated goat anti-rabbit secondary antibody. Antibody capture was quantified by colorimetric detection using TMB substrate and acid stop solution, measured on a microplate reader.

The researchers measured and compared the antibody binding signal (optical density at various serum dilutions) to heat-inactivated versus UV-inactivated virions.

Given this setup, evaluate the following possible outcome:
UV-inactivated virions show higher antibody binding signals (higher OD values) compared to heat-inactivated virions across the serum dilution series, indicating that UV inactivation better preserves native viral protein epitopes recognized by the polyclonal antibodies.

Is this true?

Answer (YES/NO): YES